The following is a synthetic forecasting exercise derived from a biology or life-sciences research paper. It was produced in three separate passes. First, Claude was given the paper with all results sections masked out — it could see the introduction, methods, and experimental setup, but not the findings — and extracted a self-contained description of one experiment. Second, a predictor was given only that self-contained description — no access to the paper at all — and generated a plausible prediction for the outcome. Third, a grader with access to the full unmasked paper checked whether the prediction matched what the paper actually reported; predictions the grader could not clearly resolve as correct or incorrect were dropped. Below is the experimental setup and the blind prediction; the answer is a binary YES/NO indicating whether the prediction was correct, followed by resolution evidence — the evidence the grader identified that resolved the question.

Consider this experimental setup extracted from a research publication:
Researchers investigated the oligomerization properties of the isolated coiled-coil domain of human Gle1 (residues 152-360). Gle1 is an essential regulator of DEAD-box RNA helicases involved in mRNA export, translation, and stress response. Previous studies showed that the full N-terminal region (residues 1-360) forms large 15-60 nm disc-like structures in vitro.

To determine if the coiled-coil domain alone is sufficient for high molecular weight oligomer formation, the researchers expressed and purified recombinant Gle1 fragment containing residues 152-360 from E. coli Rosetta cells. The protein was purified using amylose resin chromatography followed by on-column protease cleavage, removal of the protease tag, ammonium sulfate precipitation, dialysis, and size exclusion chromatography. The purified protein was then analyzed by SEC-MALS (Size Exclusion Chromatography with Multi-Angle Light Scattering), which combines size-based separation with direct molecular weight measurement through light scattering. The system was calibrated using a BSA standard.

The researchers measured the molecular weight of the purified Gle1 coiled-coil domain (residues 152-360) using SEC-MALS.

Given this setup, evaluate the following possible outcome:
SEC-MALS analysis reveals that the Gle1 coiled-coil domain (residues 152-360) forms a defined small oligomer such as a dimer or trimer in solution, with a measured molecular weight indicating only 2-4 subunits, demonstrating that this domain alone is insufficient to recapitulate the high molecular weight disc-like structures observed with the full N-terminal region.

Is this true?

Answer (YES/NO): YES